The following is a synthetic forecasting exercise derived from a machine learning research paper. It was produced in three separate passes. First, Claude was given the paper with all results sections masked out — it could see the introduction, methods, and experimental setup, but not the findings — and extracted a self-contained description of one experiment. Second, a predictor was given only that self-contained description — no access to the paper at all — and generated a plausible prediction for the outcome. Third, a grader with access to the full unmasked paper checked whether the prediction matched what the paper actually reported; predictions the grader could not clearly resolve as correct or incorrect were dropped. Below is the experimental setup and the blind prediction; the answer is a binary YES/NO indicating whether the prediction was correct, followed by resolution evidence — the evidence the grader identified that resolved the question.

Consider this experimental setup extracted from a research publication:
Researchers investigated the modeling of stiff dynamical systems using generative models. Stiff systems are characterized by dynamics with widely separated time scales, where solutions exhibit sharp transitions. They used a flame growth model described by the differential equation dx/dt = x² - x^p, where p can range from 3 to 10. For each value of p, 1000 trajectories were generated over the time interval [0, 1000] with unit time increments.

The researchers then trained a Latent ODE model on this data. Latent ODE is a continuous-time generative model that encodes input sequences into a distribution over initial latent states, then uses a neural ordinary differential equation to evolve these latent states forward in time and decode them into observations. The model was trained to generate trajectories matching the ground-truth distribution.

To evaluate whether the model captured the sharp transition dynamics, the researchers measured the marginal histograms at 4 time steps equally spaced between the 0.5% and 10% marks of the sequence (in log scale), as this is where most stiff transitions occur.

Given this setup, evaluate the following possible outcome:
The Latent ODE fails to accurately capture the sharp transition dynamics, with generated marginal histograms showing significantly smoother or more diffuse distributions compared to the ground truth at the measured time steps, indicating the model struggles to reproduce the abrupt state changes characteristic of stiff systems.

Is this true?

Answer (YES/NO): YES